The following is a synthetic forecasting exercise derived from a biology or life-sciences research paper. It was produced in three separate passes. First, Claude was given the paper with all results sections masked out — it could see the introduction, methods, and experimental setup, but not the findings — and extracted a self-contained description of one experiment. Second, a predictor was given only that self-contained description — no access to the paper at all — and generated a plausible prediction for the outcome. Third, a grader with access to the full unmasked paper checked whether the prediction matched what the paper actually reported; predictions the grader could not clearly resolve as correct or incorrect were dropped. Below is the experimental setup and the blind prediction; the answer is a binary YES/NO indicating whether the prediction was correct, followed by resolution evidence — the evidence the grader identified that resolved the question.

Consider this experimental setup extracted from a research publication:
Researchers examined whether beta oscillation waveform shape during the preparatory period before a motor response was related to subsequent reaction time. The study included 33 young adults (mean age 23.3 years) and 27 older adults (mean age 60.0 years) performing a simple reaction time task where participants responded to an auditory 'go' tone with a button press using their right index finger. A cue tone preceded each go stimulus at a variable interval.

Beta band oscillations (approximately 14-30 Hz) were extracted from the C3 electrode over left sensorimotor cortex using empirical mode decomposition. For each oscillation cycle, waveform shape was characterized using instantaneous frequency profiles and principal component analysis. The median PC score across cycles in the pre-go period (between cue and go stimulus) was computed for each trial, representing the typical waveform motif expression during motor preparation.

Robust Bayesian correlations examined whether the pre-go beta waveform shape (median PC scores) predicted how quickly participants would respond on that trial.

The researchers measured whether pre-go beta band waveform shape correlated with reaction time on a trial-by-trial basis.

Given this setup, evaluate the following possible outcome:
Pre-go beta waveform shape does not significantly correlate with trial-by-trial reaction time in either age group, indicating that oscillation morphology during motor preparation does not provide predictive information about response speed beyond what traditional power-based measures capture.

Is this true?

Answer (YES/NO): YES